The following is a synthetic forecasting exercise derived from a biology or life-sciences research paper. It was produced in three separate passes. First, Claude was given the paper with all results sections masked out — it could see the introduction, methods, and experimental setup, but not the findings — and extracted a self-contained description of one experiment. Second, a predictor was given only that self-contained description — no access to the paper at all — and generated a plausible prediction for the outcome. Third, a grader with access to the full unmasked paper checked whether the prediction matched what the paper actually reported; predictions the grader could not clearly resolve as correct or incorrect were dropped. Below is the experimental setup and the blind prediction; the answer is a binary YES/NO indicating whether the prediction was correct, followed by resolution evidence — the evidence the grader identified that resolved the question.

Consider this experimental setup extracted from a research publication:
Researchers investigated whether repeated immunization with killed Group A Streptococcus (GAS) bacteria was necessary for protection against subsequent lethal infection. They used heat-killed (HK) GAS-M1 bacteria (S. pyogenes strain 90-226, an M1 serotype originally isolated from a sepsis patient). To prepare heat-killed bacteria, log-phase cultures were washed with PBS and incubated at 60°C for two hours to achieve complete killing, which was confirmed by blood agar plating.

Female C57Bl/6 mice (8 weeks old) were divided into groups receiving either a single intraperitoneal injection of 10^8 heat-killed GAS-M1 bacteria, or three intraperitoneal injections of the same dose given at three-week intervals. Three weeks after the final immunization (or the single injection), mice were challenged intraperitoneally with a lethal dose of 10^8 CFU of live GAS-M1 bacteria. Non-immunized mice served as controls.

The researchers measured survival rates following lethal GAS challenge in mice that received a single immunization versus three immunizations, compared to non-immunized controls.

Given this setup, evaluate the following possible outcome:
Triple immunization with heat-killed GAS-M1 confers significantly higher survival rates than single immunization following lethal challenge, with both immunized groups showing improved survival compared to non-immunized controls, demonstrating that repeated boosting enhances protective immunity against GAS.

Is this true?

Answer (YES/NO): NO